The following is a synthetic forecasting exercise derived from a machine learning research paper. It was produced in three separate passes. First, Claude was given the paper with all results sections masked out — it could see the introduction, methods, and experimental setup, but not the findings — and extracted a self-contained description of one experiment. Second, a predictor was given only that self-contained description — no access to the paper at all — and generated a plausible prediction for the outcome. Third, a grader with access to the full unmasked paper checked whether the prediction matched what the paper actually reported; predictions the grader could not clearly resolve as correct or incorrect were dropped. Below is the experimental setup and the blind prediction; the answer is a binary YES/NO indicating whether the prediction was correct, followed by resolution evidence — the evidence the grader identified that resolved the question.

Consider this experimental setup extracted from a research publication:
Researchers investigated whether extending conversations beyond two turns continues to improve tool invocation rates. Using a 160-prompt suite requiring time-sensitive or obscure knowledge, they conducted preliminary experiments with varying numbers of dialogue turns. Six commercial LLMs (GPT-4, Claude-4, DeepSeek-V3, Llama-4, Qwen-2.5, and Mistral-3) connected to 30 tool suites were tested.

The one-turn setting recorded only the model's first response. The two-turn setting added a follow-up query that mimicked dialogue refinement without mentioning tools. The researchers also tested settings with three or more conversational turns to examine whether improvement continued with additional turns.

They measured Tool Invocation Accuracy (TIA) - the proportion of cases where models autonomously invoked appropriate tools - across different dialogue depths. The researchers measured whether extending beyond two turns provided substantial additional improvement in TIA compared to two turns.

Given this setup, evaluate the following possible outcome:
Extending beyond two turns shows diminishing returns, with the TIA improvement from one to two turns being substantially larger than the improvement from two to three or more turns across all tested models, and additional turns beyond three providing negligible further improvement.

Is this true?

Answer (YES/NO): YES